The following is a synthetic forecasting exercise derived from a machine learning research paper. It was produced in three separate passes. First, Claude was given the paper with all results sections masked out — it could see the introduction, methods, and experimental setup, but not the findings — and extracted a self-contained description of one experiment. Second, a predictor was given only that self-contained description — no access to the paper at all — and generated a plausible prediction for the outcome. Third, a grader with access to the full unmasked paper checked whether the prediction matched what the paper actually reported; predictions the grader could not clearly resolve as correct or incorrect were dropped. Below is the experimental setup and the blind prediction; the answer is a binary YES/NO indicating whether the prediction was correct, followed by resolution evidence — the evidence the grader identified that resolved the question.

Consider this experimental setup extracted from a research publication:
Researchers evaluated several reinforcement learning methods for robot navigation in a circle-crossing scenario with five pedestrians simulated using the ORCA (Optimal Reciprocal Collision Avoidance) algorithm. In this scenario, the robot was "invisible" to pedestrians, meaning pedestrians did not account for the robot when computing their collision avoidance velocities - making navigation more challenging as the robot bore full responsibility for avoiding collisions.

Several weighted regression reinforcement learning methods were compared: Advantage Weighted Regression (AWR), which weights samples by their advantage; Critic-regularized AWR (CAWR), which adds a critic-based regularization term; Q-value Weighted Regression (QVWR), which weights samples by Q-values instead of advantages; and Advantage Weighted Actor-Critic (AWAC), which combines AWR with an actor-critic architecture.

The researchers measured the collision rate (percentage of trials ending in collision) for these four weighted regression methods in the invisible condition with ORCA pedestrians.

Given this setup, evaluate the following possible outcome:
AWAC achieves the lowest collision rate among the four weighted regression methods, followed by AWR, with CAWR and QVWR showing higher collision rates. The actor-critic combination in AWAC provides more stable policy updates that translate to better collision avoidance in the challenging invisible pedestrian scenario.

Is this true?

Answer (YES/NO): NO